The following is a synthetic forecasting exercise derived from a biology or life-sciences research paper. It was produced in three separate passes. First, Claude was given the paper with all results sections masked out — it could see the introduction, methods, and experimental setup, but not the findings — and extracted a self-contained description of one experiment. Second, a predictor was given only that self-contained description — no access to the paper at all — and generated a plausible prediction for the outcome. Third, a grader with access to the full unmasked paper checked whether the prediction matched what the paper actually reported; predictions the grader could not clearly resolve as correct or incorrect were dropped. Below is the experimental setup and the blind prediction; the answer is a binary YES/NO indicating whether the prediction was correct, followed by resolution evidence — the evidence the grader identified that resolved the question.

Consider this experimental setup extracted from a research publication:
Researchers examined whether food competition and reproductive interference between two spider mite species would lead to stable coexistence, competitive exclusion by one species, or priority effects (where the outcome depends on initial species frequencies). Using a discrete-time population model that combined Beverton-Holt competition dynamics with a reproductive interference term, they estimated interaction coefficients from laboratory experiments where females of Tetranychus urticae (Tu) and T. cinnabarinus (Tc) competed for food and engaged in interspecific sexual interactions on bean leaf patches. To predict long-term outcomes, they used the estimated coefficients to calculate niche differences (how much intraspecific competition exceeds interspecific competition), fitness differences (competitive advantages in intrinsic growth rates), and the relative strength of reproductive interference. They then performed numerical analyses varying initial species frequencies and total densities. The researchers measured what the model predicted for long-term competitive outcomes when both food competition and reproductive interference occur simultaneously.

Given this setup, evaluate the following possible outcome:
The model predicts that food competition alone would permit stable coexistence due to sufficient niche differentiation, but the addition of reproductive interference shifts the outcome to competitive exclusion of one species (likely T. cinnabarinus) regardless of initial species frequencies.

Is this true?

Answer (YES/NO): NO